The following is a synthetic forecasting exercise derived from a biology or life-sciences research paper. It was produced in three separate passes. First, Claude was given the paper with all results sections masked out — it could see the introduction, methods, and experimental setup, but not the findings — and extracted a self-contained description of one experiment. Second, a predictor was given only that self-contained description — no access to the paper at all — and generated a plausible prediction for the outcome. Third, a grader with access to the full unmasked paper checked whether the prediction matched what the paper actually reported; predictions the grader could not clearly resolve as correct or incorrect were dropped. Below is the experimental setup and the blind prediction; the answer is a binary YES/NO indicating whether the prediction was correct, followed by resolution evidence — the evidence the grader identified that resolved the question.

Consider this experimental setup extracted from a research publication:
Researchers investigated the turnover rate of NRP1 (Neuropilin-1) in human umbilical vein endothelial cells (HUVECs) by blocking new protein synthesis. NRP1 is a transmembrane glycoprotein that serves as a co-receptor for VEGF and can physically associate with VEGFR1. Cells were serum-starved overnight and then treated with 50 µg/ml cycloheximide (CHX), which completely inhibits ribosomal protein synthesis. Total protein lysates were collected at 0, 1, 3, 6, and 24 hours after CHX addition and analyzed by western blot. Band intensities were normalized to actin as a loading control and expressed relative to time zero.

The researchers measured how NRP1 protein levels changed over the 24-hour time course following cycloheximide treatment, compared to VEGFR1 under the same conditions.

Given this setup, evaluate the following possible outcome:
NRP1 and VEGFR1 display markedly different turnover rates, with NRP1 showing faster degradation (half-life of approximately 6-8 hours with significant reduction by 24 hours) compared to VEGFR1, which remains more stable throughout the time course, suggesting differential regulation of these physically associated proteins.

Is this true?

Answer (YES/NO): NO